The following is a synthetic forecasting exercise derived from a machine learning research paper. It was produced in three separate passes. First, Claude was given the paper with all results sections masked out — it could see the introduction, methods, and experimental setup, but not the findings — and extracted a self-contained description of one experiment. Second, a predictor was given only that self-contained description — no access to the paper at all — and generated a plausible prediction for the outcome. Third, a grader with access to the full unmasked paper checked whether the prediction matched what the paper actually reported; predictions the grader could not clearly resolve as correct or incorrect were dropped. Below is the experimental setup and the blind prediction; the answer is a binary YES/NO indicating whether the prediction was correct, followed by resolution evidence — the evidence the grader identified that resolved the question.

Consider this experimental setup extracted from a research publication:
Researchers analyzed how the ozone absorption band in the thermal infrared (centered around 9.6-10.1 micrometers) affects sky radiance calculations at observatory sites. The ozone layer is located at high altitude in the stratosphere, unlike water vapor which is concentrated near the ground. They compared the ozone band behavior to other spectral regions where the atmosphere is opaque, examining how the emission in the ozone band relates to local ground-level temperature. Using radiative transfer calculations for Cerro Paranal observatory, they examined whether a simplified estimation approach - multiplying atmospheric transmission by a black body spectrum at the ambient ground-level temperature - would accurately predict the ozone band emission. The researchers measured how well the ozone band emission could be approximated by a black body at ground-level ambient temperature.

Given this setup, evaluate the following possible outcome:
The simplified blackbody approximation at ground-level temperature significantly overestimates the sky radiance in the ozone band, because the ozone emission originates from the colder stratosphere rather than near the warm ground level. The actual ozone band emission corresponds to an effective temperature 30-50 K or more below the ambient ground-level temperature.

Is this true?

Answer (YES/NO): YES